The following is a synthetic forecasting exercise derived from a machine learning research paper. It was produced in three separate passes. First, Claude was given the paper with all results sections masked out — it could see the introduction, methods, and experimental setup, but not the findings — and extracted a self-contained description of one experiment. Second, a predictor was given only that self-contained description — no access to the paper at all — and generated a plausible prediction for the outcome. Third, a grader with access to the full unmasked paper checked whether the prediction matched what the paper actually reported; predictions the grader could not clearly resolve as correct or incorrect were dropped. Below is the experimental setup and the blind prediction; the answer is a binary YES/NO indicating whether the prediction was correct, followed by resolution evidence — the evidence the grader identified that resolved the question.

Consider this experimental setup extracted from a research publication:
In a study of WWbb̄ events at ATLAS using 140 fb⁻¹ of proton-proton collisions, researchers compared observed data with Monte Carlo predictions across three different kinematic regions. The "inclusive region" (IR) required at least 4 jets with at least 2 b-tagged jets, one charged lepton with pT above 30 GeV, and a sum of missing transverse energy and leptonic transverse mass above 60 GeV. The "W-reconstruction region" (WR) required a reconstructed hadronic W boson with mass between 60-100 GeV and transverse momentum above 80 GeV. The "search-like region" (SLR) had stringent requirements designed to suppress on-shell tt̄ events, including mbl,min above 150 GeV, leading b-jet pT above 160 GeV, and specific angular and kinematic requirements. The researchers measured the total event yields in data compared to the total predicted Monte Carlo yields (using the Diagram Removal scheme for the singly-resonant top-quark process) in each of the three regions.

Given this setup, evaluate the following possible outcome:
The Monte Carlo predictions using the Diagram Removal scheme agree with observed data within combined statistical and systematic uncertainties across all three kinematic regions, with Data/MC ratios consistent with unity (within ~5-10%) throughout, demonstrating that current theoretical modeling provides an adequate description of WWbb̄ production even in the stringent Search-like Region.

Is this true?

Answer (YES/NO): NO